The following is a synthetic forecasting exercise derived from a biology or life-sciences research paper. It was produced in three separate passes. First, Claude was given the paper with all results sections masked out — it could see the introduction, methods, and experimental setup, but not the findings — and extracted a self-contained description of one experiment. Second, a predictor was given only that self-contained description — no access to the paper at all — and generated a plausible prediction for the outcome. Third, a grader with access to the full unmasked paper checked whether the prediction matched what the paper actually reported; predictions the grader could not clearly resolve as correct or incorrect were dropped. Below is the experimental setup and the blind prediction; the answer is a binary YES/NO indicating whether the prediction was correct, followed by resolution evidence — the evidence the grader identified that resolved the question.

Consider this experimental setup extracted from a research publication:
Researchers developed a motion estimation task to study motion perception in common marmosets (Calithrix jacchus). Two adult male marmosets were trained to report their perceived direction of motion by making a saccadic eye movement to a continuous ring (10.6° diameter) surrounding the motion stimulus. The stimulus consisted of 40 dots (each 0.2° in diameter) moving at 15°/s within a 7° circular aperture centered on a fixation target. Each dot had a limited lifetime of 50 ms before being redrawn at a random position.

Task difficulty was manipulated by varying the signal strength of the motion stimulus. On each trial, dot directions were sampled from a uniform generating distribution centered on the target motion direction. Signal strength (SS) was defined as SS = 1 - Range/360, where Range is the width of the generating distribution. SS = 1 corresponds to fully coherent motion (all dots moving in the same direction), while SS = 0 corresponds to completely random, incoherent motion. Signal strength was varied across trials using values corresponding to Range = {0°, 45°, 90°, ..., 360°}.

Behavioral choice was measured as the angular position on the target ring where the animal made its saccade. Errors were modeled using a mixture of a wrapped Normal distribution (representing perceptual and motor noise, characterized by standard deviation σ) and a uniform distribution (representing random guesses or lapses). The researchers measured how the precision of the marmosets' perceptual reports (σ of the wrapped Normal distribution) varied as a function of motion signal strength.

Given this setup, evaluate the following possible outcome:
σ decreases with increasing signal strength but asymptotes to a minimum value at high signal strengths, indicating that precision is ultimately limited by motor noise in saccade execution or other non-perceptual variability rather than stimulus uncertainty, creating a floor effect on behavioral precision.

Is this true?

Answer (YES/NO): YES